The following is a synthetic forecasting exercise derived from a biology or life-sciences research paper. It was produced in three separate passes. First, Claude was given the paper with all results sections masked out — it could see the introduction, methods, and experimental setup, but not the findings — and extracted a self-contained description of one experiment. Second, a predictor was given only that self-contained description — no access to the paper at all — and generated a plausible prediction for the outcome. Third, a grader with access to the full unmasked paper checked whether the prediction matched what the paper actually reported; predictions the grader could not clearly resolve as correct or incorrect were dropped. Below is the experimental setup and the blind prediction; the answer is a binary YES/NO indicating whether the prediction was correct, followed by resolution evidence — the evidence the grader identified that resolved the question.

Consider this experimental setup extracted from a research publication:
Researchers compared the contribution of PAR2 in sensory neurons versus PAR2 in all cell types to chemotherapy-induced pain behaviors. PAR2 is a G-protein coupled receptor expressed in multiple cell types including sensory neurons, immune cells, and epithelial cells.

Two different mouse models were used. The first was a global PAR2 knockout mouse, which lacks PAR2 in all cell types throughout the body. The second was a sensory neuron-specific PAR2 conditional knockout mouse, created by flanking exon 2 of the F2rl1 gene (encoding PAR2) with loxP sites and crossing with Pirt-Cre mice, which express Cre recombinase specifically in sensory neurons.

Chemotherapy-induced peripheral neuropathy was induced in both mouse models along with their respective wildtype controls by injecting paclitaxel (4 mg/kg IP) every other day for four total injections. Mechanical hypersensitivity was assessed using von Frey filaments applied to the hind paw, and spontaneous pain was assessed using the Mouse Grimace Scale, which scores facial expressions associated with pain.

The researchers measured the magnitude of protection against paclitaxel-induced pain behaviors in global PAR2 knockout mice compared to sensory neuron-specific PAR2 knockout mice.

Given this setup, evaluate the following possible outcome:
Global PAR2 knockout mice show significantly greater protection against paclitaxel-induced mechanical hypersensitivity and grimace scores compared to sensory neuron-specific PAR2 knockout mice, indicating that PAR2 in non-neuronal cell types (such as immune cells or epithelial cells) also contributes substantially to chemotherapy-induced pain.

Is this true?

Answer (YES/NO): NO